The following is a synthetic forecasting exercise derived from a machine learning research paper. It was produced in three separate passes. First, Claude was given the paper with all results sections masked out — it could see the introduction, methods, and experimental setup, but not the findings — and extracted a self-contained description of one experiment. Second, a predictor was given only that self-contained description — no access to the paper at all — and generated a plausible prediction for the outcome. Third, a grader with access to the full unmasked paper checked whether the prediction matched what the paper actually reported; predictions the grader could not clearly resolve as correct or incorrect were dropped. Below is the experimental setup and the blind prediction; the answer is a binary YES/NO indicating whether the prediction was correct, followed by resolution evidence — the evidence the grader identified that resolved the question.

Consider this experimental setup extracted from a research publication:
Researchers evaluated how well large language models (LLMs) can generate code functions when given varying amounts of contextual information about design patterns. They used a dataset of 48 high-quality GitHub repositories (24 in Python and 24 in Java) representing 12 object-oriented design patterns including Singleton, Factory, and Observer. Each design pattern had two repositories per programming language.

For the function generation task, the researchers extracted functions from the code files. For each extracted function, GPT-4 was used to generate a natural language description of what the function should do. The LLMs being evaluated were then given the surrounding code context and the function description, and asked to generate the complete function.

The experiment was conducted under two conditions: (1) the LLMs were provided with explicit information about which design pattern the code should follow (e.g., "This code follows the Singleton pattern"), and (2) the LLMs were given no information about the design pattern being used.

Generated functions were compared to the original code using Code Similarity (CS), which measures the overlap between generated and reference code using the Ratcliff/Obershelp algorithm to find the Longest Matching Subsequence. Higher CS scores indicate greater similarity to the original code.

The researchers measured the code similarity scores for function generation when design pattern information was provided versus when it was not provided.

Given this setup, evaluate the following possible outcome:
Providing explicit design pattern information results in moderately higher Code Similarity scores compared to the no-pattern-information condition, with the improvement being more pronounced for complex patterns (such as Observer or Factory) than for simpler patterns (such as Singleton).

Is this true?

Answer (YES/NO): NO